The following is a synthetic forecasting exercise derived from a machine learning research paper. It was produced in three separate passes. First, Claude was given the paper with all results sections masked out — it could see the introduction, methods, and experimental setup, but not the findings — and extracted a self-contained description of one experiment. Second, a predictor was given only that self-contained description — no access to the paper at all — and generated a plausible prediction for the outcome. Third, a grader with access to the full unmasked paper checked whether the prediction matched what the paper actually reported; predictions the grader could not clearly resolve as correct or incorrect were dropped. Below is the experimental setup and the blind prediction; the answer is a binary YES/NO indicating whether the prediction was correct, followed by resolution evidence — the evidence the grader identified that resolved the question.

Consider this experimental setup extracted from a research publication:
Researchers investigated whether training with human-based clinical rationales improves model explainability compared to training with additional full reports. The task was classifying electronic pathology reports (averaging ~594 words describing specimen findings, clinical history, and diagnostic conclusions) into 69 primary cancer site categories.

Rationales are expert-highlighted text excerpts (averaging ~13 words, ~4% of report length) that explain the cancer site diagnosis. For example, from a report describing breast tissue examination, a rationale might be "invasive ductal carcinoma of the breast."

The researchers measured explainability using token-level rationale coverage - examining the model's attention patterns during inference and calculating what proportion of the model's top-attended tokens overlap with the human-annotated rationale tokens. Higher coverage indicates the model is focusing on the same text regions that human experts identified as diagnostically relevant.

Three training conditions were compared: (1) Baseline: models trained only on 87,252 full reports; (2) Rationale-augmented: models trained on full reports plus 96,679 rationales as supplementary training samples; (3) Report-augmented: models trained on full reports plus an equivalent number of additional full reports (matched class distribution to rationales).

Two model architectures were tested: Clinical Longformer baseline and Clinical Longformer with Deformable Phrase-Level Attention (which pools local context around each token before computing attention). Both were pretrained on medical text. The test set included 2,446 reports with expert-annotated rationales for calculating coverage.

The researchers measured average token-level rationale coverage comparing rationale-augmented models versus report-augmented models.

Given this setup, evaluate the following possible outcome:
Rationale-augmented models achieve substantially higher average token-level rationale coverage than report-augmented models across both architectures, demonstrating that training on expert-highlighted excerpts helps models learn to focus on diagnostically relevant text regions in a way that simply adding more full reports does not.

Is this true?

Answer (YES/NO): NO